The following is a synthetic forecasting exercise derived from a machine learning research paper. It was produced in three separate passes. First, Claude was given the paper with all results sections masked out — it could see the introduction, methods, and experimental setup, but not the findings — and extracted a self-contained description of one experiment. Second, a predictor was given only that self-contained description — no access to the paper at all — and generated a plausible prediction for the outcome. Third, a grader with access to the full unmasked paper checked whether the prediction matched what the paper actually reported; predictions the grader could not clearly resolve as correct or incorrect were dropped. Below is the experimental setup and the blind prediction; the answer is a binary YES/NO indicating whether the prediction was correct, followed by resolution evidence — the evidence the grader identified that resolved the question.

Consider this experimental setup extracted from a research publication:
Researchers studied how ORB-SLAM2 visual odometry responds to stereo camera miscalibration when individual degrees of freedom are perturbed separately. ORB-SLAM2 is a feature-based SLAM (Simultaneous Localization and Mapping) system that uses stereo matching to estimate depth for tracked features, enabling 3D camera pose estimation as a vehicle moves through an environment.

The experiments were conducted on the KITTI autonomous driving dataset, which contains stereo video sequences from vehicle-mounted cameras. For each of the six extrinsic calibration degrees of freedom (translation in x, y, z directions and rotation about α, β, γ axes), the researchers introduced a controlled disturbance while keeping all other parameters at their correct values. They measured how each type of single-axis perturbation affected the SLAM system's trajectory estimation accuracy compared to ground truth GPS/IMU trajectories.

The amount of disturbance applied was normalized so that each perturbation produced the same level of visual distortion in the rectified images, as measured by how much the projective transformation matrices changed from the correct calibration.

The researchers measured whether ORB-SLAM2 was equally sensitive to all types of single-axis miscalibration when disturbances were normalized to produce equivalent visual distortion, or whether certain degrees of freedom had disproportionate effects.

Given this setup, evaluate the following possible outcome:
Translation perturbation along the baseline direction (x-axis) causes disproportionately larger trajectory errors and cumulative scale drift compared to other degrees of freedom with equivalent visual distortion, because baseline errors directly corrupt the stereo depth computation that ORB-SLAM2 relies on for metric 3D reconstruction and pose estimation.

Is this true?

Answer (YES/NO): NO